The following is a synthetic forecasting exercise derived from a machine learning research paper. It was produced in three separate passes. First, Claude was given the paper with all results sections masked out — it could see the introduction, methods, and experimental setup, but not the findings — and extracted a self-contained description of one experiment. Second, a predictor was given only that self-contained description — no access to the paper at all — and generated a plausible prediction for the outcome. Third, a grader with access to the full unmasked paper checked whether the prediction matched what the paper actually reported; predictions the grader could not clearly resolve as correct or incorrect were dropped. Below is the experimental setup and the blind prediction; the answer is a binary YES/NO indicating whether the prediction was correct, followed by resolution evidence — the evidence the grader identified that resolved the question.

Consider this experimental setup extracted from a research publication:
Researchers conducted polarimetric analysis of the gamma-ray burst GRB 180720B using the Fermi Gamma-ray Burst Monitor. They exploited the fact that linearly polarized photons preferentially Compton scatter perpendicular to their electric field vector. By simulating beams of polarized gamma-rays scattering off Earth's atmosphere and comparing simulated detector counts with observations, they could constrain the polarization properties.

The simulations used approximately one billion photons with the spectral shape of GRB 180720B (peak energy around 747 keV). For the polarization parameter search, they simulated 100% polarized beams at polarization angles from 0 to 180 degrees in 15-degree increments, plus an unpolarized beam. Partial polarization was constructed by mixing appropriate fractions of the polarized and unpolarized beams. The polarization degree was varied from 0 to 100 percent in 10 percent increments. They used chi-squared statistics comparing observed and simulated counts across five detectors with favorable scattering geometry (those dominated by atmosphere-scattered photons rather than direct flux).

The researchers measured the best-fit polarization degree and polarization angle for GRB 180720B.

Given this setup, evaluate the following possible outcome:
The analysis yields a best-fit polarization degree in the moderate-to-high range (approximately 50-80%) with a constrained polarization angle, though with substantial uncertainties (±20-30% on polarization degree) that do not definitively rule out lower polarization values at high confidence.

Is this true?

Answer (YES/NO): NO